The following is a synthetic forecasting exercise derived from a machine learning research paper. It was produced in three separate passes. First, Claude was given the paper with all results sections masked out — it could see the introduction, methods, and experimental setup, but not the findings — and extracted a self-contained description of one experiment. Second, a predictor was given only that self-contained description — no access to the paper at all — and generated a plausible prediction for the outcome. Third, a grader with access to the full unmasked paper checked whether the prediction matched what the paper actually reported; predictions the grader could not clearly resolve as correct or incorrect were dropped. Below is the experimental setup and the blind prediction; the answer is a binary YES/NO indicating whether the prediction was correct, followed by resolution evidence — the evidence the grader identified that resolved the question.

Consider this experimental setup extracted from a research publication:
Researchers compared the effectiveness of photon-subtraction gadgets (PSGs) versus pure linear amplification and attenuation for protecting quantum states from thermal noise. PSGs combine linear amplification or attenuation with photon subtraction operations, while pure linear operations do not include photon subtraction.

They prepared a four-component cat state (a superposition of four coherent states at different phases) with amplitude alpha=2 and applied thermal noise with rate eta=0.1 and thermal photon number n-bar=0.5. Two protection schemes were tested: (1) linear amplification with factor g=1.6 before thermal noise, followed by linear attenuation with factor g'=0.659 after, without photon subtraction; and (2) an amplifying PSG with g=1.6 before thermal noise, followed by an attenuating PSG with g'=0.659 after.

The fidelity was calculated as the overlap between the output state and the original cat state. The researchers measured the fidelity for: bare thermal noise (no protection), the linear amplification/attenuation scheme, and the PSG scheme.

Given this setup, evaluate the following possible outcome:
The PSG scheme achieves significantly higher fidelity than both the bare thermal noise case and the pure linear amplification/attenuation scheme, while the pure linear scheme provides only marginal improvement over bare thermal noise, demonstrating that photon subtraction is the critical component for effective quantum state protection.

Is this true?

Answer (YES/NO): NO